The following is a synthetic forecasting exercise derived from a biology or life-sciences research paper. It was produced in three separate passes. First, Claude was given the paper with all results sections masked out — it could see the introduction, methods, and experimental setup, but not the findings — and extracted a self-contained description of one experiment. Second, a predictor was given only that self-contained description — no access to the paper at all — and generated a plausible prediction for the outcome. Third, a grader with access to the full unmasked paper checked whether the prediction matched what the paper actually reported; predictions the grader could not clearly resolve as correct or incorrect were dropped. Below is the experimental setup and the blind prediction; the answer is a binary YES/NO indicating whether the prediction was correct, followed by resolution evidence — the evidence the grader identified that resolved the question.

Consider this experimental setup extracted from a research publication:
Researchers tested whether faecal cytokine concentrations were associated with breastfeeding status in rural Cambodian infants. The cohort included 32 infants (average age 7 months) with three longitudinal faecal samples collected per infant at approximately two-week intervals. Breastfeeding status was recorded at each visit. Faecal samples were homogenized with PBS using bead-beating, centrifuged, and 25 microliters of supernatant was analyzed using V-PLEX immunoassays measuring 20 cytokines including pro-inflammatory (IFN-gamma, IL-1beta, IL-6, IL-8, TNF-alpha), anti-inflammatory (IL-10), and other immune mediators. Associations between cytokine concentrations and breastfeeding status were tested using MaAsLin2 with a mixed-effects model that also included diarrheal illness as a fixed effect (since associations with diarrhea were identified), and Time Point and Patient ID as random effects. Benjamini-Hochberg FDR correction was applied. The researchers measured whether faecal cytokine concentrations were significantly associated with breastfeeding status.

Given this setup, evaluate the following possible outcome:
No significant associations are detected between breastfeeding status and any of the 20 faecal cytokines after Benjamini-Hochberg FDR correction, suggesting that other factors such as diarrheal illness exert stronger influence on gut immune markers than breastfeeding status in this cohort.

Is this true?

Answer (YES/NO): NO